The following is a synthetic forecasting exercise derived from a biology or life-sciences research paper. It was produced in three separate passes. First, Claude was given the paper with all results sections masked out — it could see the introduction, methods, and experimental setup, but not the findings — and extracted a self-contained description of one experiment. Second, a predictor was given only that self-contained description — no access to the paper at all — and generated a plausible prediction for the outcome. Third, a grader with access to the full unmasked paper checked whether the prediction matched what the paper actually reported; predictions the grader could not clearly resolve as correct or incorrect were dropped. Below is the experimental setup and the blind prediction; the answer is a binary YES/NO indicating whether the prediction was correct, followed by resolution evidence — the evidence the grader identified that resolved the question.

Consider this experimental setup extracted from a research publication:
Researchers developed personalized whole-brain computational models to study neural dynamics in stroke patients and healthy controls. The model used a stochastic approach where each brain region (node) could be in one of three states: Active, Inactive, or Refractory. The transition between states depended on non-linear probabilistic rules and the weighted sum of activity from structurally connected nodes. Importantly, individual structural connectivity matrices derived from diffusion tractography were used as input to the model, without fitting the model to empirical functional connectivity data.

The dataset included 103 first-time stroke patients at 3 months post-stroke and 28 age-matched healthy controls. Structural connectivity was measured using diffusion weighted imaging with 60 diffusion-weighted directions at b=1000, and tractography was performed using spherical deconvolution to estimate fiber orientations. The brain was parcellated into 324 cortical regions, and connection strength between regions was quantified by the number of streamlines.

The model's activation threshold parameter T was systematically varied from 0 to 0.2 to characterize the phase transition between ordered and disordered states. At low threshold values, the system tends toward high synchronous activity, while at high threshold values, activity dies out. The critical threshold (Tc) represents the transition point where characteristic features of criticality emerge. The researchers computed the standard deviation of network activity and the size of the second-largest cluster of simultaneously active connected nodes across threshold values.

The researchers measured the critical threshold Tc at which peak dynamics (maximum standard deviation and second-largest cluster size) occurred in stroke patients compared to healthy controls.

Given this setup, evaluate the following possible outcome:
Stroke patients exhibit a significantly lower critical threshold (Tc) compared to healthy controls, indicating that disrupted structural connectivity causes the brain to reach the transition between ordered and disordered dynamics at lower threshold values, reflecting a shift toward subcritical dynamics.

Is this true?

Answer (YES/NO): NO